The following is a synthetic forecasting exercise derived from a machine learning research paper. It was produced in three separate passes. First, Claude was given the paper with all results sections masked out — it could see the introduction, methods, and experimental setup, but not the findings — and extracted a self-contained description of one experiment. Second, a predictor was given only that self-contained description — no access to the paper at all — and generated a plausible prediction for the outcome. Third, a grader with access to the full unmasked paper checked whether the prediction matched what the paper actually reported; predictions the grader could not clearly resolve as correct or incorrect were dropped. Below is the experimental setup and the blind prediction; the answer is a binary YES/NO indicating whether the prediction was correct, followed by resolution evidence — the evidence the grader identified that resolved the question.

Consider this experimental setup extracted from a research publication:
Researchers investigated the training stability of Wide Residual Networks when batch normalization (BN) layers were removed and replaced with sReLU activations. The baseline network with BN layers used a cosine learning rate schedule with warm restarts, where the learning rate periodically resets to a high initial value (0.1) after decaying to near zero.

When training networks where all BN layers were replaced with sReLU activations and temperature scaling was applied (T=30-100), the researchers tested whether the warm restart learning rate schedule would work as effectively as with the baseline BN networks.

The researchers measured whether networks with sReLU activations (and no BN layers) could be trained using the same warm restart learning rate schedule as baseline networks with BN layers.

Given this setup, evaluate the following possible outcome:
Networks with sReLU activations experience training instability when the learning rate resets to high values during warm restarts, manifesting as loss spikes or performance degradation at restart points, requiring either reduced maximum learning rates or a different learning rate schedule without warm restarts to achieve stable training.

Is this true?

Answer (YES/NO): YES